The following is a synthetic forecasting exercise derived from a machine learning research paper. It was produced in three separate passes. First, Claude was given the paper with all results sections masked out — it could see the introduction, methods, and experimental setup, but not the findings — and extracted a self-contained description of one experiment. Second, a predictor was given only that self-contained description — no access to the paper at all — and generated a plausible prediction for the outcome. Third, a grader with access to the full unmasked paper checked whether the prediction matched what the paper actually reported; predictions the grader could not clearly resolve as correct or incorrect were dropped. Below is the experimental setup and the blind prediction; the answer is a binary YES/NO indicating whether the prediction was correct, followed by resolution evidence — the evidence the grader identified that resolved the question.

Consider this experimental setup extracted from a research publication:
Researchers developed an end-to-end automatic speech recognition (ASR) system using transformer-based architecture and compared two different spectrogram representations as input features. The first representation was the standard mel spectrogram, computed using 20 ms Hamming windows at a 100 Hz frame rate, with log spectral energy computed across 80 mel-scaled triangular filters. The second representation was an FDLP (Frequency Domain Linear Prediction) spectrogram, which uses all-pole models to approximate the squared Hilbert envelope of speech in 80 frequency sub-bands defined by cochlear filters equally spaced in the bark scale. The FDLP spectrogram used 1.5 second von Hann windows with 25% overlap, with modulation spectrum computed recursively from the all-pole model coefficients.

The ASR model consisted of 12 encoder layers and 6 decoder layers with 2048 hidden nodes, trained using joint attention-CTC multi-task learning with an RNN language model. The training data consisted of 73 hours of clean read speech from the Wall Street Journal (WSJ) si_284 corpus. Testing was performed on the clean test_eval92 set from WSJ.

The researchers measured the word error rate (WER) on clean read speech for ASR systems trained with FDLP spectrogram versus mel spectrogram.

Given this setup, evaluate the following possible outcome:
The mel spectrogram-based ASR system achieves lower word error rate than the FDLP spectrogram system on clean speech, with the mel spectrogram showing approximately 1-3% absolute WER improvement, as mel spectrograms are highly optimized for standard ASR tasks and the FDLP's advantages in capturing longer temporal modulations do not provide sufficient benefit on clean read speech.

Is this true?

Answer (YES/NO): NO